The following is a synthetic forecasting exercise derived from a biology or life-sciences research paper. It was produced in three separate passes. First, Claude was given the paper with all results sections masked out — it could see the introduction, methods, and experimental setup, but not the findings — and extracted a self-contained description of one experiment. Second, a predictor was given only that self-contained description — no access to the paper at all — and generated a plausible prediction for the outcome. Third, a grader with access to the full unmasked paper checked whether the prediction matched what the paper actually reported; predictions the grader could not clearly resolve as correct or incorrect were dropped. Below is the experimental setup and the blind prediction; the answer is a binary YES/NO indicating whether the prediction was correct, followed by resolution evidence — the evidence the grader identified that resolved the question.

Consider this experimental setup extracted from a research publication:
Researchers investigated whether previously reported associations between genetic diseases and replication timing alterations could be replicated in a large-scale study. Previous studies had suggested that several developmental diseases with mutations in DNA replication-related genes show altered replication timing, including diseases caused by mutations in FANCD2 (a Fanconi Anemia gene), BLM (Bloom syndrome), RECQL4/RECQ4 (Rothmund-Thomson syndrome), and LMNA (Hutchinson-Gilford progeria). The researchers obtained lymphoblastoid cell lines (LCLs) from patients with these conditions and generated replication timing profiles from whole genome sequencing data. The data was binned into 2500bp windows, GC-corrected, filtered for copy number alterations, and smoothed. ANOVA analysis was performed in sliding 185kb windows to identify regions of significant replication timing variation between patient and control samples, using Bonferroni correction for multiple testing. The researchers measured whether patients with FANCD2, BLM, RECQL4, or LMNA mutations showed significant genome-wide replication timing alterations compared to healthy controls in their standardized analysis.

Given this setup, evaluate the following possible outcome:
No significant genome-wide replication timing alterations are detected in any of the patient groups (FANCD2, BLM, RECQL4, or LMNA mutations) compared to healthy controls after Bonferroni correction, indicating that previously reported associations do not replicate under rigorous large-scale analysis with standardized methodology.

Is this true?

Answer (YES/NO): YES